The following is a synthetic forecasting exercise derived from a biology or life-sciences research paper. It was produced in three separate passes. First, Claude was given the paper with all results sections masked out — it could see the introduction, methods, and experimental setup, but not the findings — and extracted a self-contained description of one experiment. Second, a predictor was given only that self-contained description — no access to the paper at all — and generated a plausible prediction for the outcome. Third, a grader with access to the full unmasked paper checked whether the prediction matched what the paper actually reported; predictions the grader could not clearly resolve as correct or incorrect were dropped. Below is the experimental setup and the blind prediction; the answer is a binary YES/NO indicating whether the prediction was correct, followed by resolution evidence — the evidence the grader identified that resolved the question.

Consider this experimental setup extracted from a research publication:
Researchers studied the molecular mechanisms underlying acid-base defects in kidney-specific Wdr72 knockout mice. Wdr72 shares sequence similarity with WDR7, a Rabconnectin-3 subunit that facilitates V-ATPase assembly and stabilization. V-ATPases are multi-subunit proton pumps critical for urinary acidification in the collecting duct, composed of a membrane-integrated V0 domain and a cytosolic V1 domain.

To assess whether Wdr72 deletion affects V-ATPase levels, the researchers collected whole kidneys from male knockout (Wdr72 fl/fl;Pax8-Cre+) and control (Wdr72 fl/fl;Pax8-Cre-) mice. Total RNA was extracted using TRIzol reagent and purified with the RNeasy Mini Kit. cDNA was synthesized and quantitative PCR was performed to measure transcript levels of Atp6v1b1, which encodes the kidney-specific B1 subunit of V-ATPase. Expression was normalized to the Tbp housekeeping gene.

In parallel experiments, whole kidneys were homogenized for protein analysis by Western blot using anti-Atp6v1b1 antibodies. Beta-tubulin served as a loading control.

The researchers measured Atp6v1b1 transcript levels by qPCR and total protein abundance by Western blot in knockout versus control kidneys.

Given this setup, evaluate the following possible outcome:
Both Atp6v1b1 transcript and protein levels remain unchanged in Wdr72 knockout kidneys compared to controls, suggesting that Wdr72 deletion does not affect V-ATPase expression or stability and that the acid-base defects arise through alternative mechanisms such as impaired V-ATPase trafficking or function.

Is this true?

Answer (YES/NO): NO